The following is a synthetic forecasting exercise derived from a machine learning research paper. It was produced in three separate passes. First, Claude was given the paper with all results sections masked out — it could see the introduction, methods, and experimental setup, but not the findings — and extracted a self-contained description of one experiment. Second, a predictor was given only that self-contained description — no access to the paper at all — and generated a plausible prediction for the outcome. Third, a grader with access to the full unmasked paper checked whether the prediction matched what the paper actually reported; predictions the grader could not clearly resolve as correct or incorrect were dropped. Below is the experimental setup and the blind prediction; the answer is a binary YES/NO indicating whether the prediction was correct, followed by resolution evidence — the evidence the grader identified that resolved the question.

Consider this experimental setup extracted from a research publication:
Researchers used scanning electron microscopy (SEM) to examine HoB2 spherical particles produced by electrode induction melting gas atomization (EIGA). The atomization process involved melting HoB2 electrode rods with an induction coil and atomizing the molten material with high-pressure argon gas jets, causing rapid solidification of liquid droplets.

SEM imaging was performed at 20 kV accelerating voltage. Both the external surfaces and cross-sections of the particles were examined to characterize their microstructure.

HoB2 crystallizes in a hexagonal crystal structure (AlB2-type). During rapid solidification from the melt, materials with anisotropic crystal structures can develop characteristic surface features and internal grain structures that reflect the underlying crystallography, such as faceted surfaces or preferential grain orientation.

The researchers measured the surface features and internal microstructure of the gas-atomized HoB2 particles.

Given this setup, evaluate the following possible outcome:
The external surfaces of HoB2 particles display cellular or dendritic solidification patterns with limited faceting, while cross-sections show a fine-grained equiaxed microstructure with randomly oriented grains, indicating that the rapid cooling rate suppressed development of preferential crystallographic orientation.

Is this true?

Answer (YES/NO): NO